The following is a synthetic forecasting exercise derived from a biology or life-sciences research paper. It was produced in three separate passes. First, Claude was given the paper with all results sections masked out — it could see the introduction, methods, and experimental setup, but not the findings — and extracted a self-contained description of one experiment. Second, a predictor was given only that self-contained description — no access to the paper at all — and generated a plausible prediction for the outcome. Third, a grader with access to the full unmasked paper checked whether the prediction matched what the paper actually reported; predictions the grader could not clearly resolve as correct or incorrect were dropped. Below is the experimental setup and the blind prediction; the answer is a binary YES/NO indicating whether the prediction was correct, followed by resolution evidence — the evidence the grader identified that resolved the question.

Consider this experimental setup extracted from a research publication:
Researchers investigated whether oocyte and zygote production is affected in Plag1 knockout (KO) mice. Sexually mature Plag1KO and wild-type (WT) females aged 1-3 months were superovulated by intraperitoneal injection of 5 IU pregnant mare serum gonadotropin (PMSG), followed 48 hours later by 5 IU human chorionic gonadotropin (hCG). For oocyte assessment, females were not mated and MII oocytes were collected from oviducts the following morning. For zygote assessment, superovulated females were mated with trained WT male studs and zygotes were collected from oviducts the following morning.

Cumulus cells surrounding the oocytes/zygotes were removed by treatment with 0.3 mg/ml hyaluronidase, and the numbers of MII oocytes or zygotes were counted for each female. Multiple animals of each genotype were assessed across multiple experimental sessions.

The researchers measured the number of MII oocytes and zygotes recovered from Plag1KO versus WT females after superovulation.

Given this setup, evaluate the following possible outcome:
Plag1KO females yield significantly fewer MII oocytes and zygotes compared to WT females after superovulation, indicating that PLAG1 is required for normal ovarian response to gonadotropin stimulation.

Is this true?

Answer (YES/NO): NO